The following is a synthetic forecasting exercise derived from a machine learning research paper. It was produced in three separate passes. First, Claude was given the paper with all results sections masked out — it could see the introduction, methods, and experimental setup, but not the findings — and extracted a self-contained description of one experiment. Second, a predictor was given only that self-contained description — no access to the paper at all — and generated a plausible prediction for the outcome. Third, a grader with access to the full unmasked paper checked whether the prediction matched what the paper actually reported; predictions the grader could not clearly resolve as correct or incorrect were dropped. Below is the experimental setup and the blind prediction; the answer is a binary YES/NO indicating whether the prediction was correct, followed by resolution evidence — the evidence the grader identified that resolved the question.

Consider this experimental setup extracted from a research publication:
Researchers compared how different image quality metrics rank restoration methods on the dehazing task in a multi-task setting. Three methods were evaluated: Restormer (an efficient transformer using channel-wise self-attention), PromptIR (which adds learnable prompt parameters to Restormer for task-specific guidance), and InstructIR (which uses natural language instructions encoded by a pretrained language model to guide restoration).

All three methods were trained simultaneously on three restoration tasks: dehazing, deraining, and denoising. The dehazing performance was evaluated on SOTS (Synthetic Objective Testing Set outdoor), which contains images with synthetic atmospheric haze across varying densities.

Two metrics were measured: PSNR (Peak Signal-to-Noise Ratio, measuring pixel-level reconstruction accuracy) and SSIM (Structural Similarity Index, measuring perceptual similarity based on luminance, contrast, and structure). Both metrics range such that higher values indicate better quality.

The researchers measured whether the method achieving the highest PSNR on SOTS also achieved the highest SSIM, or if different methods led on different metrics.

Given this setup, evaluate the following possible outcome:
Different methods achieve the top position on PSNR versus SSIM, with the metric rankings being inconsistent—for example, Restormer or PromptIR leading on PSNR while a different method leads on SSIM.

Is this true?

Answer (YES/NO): YES